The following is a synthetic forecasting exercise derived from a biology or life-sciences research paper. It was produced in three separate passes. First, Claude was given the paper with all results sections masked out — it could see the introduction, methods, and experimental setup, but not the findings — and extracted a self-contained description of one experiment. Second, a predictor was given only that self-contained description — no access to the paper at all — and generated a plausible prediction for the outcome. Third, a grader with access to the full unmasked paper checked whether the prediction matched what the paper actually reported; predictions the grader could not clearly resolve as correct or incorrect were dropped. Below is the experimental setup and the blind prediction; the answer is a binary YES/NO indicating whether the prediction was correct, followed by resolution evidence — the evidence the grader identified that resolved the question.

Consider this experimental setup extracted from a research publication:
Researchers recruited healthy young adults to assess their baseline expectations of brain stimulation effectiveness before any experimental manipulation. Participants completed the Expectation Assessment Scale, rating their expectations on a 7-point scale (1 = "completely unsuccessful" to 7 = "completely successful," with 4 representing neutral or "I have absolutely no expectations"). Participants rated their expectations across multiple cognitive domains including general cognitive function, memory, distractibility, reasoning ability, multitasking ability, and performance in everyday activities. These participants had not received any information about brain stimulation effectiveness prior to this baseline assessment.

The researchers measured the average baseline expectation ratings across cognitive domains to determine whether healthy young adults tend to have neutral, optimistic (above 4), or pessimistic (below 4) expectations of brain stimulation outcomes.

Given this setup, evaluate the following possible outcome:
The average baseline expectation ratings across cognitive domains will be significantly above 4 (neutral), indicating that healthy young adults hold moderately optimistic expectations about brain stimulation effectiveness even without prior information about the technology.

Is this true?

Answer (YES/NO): NO